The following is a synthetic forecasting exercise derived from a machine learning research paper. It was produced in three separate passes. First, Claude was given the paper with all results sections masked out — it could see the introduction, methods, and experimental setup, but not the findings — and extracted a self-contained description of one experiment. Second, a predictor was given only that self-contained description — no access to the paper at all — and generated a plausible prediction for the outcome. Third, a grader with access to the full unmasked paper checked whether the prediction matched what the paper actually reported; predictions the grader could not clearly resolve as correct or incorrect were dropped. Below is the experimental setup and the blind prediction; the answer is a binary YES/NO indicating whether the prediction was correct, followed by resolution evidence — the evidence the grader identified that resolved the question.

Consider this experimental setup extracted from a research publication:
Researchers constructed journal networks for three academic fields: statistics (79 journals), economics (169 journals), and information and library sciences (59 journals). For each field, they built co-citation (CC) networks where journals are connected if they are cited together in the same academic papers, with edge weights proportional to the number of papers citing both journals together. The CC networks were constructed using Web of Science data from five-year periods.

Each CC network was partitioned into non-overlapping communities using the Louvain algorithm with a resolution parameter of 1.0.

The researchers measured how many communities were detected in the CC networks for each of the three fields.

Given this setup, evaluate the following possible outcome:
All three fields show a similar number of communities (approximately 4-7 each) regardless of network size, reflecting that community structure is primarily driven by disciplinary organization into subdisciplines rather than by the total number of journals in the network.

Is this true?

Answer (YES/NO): NO